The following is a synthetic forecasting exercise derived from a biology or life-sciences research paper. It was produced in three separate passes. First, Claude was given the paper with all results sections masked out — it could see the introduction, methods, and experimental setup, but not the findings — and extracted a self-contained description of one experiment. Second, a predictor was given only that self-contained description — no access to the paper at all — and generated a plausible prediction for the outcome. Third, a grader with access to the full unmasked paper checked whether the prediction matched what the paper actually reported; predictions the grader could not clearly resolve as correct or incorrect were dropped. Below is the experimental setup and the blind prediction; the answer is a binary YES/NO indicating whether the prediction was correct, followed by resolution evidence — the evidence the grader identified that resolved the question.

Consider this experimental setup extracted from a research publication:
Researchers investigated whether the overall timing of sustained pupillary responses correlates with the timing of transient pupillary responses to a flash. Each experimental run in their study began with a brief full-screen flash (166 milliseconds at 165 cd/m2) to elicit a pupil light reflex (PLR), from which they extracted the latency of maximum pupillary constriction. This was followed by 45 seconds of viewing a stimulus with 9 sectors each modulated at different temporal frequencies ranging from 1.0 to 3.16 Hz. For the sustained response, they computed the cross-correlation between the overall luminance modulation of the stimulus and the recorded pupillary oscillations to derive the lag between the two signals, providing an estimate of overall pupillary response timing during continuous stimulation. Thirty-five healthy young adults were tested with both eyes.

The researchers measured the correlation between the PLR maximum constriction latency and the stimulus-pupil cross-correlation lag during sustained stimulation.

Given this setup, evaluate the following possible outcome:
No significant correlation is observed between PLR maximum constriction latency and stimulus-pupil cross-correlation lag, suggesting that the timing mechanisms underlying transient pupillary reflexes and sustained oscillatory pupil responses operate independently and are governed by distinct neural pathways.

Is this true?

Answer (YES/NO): NO